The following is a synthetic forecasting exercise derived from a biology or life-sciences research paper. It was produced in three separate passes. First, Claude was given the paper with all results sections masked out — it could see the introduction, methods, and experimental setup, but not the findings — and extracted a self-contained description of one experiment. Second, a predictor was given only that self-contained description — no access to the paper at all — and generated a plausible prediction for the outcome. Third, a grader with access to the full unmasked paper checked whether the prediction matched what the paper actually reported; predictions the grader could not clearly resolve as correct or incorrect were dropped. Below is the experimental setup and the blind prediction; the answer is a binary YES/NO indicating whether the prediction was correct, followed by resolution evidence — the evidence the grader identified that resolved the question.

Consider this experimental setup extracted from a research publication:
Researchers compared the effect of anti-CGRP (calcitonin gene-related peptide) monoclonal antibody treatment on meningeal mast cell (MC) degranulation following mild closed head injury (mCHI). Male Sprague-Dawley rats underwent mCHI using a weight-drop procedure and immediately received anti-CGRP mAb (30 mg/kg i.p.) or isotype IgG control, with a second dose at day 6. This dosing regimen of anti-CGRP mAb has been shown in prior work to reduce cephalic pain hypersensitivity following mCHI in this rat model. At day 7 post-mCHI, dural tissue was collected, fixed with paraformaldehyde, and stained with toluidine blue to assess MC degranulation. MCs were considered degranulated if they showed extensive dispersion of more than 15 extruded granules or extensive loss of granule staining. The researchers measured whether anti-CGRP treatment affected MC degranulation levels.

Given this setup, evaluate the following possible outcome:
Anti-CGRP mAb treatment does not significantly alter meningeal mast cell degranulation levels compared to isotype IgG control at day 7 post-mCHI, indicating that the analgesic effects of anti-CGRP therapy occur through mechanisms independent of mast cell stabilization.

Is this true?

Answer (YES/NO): YES